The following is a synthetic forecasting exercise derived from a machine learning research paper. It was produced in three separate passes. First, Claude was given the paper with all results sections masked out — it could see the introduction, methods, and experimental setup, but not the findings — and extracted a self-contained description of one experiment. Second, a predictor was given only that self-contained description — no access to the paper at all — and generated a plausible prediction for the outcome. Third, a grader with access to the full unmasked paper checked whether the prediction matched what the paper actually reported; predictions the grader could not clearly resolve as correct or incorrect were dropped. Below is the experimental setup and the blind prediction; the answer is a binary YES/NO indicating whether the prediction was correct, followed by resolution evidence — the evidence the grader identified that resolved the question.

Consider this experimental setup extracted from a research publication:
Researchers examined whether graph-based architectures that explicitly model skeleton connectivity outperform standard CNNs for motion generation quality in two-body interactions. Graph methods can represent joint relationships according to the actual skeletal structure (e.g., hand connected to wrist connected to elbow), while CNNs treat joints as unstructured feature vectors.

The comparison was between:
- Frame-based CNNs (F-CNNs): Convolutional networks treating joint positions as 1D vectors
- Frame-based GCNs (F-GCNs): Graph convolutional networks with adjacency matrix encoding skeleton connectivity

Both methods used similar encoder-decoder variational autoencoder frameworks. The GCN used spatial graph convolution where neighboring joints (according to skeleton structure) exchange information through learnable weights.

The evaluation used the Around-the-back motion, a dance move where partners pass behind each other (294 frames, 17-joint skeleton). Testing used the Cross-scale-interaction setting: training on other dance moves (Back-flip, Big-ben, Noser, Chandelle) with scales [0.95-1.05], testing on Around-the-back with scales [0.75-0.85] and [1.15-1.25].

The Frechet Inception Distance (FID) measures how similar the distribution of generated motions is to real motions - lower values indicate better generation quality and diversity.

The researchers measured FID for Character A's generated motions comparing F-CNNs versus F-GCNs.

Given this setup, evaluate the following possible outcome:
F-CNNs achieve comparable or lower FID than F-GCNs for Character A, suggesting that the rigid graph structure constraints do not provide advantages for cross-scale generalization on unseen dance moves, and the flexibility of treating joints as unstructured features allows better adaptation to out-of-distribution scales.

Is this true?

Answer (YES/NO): YES